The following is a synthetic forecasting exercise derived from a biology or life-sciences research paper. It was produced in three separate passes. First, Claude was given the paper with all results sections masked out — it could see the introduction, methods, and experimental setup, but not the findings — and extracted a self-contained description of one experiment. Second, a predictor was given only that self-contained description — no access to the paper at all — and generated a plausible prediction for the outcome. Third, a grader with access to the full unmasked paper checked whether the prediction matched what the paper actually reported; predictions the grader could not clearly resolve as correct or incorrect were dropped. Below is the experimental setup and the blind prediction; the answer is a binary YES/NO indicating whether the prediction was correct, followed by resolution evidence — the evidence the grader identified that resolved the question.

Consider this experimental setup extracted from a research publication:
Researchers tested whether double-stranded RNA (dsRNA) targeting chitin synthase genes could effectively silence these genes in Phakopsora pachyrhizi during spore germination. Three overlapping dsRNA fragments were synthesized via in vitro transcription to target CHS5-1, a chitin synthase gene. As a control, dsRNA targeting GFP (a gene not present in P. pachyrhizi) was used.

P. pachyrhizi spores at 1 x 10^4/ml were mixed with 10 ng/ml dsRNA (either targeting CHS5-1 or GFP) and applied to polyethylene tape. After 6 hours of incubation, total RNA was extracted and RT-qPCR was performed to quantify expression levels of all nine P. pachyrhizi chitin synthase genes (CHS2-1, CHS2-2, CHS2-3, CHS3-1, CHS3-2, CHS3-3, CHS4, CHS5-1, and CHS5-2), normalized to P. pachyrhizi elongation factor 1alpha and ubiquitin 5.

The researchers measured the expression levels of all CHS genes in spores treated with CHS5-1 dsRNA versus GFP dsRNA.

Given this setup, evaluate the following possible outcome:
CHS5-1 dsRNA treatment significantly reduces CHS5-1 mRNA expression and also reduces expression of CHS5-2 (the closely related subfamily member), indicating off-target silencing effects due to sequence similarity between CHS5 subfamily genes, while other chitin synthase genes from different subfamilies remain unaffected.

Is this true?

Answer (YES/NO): NO